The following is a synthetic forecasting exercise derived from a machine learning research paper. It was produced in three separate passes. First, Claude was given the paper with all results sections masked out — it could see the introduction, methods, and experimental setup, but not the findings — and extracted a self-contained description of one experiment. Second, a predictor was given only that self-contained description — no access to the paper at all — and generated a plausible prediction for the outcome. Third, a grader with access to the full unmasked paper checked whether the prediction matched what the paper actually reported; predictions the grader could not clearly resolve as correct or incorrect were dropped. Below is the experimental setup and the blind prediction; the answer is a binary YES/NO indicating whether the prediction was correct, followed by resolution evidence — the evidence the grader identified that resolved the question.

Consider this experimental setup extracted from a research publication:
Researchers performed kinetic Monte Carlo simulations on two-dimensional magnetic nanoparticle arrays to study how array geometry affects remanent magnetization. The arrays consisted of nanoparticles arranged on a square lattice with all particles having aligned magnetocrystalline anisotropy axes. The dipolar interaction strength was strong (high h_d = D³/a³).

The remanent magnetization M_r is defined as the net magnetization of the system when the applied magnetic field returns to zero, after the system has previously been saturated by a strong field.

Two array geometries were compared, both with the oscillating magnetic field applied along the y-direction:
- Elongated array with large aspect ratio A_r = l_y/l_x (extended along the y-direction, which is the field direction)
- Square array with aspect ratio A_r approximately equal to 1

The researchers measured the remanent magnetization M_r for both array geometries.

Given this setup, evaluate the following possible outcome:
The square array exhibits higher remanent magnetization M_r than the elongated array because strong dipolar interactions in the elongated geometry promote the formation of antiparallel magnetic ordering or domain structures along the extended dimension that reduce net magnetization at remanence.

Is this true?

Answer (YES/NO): NO